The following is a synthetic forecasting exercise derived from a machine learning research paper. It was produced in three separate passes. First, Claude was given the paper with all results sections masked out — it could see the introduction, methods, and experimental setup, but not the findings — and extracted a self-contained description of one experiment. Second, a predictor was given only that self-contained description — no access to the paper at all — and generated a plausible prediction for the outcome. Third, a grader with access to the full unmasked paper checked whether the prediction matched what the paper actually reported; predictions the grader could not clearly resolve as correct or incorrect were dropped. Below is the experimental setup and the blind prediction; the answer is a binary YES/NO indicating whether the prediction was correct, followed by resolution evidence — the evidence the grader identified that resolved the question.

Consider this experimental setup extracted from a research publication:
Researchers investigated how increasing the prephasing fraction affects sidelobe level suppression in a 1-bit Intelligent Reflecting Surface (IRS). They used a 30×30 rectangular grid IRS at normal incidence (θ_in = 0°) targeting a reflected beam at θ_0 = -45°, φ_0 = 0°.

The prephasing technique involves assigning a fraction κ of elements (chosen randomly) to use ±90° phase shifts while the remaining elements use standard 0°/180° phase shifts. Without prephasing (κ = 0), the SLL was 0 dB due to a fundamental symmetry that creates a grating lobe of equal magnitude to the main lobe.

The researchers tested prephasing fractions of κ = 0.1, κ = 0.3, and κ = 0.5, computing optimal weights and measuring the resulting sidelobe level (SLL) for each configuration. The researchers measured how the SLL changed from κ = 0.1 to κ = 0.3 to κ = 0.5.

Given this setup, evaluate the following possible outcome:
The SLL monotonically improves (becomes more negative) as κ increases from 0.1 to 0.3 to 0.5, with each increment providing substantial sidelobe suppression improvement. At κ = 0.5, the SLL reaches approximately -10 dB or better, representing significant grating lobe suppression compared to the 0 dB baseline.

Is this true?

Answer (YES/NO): YES